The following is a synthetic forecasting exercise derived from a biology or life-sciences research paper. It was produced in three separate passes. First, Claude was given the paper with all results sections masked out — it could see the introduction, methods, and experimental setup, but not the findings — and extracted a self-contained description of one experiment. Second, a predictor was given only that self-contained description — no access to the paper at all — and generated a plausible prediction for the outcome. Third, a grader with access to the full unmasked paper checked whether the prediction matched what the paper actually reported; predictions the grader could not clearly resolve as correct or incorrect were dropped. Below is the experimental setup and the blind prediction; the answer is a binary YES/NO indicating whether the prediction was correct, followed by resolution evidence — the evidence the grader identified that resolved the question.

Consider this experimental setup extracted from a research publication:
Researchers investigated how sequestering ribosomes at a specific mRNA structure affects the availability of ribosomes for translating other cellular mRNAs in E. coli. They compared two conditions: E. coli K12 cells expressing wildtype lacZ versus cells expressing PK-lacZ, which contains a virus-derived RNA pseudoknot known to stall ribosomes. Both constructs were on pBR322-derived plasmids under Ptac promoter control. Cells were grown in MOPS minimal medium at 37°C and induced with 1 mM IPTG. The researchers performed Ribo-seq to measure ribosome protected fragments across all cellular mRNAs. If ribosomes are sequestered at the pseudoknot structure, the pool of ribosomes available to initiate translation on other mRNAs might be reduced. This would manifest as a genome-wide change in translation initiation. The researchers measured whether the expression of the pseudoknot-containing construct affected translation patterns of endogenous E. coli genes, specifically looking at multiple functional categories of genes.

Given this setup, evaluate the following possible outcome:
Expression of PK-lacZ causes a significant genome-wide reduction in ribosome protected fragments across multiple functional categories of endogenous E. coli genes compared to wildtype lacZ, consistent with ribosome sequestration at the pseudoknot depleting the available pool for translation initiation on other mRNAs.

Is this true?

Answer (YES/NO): YES